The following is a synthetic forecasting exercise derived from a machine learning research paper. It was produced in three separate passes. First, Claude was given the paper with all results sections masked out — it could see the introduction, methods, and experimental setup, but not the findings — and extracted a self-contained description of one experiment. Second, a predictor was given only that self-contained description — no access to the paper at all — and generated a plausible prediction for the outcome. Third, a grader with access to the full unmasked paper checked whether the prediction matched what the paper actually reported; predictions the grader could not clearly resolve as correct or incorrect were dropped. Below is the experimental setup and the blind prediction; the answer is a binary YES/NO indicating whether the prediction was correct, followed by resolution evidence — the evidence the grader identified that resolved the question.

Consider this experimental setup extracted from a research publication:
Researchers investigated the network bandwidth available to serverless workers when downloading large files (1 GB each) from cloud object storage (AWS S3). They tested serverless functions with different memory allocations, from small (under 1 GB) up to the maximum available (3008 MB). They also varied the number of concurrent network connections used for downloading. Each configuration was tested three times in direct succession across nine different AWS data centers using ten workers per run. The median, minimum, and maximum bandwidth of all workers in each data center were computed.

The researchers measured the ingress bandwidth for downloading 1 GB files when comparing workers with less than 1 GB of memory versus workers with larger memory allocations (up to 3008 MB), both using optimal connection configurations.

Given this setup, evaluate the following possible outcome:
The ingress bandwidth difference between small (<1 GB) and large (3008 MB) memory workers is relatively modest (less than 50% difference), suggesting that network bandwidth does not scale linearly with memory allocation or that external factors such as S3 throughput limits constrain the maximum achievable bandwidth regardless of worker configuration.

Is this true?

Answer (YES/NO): YES